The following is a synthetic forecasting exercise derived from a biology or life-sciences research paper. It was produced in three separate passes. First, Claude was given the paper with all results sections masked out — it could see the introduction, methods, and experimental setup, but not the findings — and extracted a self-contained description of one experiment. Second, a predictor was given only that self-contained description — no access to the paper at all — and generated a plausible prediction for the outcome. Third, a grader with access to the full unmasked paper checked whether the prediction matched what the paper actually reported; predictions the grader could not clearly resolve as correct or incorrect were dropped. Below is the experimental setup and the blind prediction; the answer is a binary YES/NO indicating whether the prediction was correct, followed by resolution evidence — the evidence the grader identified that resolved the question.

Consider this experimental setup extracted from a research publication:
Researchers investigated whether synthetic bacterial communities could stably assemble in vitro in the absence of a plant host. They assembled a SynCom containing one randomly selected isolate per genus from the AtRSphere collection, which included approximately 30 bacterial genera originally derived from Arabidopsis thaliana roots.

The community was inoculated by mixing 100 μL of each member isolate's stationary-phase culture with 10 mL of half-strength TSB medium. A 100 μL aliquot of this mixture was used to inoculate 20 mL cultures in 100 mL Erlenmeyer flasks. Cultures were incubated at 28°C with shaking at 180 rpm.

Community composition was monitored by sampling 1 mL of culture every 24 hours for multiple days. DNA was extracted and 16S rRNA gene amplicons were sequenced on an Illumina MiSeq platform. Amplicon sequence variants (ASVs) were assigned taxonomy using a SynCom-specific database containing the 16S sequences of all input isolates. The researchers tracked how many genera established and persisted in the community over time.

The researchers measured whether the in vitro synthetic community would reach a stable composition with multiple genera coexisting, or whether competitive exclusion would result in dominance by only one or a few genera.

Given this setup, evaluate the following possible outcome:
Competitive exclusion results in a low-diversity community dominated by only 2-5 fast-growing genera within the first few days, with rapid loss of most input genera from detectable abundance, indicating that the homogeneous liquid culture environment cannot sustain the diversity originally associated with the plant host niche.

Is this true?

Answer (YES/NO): NO